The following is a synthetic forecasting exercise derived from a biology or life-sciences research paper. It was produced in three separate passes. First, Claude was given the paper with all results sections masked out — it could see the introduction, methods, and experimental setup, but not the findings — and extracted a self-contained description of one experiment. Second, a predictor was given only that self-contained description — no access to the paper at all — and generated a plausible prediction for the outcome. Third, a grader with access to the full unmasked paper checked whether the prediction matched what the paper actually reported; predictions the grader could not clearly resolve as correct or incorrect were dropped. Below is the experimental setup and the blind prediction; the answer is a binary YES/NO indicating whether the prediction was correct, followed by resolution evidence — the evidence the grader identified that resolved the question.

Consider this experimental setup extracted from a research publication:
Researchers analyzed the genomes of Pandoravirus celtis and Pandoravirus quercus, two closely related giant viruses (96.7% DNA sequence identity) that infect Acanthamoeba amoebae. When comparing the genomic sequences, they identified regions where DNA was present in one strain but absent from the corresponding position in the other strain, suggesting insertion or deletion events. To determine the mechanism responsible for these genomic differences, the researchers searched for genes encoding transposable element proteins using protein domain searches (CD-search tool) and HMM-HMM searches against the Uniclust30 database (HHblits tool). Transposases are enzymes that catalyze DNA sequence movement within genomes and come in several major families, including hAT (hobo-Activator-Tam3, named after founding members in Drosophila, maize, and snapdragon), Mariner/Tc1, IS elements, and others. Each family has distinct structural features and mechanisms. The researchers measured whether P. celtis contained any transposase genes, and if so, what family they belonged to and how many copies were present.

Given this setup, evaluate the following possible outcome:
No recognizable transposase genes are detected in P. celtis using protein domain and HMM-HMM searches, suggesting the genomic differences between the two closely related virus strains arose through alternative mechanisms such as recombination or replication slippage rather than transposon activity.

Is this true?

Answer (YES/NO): NO